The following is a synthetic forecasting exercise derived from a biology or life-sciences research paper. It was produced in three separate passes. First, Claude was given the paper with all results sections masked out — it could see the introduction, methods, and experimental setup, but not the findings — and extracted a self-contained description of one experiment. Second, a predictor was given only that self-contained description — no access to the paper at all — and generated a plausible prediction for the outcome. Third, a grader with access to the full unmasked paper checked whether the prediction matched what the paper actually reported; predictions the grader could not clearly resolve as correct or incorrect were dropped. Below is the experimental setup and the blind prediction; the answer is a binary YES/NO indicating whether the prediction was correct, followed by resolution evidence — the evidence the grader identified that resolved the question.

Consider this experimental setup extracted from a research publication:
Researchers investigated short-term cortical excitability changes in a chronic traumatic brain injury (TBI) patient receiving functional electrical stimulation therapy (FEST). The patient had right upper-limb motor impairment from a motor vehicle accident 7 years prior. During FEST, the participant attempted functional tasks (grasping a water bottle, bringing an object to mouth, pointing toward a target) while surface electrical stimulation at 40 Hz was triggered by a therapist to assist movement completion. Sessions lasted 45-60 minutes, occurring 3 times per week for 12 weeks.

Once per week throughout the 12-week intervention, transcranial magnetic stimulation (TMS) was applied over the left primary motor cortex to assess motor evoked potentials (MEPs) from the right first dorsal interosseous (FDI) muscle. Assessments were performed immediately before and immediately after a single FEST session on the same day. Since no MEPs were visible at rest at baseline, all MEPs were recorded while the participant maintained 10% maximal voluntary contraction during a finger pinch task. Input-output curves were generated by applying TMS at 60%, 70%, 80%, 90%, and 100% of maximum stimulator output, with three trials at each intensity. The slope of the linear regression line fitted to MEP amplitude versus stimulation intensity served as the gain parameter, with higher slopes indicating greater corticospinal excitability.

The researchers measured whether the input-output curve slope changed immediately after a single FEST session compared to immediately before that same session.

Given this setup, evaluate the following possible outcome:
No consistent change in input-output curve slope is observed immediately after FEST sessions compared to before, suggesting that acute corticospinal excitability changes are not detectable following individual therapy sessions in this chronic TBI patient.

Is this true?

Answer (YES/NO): YES